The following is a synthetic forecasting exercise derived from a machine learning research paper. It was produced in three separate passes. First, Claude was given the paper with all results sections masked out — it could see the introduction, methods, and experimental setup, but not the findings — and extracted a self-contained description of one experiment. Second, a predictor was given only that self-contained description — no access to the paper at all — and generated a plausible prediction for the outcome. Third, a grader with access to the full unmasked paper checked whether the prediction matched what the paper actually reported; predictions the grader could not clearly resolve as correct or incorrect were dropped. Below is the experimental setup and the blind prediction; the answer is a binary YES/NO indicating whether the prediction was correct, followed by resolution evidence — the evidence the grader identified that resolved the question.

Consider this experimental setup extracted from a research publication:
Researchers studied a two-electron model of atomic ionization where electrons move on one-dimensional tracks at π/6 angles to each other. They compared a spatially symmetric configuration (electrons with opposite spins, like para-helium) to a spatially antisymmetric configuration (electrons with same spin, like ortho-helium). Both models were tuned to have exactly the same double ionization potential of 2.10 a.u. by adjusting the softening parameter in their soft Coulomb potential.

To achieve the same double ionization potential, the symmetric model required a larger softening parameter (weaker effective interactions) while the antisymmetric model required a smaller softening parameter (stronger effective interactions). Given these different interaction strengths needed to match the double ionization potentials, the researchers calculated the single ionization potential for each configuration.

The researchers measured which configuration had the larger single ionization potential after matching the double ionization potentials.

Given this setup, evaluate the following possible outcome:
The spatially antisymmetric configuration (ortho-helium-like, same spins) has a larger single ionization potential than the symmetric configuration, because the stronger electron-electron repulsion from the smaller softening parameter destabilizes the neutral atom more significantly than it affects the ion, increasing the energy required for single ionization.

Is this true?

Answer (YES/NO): NO